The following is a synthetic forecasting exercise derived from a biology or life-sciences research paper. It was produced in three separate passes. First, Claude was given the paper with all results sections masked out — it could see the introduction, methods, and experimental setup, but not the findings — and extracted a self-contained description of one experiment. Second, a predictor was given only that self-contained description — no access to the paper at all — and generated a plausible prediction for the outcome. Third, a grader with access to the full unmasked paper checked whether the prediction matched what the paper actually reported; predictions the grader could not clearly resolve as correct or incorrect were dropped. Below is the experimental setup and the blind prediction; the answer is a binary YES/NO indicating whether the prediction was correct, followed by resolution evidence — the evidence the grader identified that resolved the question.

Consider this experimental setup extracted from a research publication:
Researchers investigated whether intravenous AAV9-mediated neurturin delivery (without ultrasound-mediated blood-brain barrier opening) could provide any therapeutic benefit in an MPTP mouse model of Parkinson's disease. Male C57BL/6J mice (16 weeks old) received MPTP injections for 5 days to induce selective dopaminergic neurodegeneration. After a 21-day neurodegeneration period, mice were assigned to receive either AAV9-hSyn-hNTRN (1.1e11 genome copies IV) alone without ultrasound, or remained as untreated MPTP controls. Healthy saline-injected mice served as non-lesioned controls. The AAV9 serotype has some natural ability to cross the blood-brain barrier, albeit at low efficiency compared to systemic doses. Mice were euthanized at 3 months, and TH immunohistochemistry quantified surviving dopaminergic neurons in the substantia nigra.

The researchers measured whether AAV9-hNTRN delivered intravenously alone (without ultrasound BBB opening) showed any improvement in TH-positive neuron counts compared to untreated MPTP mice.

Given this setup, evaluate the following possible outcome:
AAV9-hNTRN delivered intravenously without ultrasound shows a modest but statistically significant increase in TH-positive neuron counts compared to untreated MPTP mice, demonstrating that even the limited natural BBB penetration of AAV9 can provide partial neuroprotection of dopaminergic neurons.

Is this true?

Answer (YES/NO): NO